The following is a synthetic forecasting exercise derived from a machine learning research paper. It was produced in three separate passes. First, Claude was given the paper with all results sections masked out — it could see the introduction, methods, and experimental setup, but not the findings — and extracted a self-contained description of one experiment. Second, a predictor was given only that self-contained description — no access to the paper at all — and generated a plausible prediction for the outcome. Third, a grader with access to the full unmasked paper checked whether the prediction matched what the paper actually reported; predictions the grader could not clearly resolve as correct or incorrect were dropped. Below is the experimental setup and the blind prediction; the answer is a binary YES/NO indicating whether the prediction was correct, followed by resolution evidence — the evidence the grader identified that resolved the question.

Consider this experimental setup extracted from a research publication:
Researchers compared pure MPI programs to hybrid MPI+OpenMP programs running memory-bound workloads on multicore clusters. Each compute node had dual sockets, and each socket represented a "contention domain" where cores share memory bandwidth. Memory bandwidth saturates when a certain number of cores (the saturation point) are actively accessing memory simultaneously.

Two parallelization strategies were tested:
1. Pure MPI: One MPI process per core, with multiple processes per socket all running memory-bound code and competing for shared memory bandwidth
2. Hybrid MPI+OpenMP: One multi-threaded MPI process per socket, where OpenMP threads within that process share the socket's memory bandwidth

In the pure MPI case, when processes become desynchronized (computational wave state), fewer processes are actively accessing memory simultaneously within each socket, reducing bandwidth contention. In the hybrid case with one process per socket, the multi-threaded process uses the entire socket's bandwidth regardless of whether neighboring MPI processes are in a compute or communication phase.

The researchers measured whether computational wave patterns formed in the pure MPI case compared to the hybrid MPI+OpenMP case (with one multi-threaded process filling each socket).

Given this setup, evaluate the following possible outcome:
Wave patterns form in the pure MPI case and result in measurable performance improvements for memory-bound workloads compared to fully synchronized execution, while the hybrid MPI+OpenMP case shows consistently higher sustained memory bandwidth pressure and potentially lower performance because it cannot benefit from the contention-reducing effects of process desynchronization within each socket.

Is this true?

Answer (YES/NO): NO